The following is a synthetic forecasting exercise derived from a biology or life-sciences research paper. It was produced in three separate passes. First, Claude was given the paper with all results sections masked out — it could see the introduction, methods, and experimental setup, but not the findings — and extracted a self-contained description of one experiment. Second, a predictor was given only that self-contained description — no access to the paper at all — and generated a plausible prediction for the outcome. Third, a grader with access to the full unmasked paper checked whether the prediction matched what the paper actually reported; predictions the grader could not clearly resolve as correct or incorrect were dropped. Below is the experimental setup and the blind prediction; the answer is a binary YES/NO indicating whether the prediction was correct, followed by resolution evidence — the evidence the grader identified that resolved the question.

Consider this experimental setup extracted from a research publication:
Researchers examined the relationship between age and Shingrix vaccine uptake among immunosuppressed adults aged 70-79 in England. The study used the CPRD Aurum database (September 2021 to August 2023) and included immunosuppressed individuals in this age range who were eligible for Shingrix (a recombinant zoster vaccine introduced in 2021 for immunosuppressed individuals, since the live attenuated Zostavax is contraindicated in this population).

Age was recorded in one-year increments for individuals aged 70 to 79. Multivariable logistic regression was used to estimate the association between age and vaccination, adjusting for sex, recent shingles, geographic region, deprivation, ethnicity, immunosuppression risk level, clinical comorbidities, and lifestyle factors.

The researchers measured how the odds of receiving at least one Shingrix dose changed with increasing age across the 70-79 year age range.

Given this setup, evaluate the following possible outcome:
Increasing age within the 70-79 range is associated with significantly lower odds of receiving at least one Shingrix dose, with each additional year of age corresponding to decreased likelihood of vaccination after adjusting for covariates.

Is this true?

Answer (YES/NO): NO